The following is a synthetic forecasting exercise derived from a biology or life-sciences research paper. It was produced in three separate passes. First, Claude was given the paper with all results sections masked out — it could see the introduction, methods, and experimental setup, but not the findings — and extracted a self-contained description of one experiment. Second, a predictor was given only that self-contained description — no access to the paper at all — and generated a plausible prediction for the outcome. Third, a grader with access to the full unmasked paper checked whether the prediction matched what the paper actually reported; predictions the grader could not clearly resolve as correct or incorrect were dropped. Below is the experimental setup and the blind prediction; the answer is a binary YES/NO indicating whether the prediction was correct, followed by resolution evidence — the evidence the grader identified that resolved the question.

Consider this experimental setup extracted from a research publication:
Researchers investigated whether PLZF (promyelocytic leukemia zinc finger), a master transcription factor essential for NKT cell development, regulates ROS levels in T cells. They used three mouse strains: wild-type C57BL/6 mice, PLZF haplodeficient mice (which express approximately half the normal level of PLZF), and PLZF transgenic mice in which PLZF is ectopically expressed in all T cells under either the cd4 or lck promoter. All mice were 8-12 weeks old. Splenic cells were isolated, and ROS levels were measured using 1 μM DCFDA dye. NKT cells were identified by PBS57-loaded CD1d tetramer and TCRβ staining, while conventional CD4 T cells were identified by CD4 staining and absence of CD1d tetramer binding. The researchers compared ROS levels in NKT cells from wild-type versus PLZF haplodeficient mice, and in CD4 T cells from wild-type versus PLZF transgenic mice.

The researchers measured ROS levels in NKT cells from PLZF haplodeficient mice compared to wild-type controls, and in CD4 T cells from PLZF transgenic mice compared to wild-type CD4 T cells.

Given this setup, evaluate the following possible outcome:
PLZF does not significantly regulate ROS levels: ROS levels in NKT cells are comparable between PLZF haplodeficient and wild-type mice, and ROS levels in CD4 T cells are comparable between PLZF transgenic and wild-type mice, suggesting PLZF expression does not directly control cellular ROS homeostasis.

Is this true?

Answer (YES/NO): NO